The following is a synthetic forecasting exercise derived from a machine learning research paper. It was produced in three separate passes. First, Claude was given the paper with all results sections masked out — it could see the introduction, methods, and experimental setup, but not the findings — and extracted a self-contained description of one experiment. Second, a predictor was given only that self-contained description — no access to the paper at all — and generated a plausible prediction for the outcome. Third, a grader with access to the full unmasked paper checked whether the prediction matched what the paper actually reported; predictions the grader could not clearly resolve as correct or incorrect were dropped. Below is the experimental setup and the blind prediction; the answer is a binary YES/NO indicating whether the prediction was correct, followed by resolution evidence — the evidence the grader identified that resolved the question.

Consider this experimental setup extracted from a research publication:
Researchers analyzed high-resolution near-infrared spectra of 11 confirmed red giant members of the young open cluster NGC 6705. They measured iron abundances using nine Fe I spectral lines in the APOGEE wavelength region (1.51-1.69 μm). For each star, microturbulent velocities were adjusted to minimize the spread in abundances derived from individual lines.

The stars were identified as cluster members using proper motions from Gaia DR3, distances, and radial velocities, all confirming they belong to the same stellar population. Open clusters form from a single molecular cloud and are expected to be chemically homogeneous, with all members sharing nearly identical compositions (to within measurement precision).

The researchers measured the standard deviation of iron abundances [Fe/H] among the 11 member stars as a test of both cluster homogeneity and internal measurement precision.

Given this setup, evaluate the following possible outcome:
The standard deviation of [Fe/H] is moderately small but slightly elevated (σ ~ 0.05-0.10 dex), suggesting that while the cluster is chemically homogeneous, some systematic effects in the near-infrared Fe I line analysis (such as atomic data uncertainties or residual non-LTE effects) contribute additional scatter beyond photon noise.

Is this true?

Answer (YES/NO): NO